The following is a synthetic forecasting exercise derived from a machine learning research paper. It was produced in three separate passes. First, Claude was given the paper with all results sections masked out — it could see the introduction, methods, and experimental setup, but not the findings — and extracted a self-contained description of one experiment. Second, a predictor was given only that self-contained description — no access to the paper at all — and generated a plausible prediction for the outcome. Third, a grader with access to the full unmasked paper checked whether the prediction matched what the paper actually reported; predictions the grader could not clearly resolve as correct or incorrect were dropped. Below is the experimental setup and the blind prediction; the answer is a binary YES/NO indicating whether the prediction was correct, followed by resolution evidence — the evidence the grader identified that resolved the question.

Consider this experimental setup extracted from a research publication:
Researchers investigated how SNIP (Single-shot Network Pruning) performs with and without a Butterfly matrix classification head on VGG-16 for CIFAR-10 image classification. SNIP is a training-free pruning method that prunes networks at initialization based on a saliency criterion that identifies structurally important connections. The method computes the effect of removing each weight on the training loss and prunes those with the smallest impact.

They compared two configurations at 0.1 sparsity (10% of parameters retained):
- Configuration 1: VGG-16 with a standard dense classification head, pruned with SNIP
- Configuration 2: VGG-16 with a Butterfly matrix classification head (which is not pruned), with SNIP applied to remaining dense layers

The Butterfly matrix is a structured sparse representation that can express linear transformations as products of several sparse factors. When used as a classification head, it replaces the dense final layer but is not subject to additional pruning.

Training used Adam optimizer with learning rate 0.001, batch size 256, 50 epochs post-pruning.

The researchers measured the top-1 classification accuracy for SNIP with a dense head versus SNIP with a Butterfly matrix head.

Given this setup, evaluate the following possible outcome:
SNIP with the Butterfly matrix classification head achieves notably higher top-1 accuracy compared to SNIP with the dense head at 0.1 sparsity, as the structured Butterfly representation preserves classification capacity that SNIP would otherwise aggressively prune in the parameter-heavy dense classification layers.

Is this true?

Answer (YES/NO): YES